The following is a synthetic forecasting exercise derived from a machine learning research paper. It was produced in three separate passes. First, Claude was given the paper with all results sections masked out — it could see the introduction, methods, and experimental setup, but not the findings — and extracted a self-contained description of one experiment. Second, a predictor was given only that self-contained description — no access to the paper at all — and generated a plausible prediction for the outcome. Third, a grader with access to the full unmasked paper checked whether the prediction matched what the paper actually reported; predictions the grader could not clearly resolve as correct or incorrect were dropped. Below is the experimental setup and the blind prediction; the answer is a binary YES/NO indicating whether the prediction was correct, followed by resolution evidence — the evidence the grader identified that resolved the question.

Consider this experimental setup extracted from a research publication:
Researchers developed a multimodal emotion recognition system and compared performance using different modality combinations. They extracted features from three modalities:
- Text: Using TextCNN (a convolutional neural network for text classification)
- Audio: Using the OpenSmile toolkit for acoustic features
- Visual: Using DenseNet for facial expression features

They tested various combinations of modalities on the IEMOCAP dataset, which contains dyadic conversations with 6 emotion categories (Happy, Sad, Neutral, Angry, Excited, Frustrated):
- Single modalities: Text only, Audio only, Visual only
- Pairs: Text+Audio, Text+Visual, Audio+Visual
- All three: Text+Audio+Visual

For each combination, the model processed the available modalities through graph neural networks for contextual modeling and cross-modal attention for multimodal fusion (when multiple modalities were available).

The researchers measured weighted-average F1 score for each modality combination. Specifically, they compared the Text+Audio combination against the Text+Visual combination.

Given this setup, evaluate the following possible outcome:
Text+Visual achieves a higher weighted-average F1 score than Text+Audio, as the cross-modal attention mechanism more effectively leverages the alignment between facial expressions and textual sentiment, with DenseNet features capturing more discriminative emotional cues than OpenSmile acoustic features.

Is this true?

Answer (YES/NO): NO